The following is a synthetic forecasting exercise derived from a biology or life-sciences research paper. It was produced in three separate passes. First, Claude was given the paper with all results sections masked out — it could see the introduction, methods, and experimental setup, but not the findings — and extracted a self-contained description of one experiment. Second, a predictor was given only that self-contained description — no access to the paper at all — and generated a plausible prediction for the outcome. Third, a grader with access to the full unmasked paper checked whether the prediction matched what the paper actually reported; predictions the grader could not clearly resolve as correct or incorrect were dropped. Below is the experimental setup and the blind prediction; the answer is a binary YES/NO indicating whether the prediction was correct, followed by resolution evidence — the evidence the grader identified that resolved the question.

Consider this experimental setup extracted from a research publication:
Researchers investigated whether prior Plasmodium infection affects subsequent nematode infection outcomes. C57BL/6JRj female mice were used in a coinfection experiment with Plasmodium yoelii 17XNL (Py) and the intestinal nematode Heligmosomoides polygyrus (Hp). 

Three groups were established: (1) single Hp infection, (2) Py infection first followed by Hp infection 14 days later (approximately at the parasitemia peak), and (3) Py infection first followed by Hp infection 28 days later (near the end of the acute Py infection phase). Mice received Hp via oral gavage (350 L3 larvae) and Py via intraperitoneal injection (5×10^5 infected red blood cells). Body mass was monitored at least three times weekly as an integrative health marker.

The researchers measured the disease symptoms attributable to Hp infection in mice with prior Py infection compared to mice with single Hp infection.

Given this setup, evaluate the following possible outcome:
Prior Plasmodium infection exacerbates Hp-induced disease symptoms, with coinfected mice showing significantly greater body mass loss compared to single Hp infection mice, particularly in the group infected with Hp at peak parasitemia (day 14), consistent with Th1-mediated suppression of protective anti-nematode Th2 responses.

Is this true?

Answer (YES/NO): NO